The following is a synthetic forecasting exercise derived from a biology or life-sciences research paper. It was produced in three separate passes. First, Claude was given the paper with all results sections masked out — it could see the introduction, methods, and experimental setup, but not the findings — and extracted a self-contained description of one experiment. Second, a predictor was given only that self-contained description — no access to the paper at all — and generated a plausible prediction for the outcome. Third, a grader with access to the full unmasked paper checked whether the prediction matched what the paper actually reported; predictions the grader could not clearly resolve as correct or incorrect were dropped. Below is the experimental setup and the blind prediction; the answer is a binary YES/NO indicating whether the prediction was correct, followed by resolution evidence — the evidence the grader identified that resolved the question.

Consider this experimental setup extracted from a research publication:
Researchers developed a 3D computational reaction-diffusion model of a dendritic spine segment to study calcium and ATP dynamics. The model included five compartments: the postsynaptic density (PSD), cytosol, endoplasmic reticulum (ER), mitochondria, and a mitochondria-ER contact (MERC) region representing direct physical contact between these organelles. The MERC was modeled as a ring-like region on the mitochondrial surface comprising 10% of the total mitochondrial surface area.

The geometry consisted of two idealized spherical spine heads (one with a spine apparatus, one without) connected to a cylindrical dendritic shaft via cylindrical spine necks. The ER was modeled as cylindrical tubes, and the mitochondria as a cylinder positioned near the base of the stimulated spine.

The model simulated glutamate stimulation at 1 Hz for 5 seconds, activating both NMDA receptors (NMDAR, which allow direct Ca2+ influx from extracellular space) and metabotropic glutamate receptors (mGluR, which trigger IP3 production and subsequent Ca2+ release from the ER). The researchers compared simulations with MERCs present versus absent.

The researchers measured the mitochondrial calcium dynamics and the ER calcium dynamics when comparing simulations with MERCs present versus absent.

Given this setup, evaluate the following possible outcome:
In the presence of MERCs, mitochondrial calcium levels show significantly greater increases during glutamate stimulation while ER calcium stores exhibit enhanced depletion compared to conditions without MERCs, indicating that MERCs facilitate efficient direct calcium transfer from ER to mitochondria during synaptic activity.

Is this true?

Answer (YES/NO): NO